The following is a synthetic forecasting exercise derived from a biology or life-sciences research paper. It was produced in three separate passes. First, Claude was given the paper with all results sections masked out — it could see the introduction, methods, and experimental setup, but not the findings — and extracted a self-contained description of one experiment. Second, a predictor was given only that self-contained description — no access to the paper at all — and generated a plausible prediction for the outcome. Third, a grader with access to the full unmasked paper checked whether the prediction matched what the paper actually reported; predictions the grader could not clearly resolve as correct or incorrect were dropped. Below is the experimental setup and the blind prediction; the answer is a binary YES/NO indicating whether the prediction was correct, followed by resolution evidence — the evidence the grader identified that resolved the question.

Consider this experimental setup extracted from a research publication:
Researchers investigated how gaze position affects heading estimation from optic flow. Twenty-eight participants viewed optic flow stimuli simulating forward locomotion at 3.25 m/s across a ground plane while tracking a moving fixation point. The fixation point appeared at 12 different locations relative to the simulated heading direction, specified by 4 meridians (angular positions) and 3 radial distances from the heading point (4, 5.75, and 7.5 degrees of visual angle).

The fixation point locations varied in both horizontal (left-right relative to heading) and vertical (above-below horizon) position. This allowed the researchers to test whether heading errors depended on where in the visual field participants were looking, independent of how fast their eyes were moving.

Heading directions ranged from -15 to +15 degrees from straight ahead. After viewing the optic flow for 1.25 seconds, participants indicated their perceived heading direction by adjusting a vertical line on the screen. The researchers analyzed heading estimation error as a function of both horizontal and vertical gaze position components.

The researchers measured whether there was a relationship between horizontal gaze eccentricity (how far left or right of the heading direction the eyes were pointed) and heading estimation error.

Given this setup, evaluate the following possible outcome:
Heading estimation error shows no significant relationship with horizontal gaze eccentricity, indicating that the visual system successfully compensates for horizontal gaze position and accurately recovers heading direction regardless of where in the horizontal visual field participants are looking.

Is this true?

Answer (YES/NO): NO